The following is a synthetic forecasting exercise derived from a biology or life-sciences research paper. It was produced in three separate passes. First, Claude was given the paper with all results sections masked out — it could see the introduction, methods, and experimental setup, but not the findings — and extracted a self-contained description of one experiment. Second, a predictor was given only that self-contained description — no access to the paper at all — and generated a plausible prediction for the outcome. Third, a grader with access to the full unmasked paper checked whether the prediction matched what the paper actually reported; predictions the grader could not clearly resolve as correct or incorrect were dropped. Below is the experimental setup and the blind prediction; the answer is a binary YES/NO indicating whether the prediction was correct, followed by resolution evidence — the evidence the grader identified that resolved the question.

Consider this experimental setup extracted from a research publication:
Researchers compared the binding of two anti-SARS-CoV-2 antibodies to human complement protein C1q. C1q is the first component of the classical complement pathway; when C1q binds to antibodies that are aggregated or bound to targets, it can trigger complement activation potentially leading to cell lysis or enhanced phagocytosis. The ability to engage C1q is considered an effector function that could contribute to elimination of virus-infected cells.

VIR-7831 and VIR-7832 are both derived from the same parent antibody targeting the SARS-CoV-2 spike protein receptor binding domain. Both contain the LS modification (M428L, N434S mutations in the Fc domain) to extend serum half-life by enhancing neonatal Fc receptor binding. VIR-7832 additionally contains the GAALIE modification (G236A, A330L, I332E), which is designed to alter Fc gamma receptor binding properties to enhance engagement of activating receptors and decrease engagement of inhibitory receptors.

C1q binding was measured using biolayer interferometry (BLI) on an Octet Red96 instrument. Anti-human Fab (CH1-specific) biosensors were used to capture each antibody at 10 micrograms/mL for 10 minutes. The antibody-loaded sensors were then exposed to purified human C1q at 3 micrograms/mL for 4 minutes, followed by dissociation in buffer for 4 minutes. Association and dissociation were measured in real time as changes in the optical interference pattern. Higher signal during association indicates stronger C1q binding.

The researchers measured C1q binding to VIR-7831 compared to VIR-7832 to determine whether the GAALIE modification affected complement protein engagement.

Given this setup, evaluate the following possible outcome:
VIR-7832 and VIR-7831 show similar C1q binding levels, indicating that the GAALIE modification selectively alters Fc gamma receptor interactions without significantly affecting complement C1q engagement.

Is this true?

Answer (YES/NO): NO